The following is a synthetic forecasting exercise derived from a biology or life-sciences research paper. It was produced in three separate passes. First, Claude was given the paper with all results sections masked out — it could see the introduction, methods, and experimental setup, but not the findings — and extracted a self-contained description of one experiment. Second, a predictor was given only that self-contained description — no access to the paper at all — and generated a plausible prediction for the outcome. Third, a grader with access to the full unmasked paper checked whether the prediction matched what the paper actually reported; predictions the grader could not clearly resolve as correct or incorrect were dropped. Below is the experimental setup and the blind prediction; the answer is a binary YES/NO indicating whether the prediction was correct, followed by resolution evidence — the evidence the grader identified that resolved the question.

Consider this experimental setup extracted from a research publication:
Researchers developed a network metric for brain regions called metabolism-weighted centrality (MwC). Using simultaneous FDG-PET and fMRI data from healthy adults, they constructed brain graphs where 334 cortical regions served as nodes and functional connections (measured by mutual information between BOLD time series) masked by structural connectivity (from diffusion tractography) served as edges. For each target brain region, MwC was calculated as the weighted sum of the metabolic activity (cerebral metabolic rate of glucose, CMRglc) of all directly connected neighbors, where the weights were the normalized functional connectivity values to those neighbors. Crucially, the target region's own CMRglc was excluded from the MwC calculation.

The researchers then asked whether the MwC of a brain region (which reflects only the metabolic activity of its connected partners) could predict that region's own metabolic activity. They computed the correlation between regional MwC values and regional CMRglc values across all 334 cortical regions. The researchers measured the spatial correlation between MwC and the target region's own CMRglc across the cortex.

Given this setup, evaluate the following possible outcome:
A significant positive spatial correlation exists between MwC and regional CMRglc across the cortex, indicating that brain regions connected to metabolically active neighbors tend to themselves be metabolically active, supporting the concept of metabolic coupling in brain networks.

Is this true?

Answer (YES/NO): YES